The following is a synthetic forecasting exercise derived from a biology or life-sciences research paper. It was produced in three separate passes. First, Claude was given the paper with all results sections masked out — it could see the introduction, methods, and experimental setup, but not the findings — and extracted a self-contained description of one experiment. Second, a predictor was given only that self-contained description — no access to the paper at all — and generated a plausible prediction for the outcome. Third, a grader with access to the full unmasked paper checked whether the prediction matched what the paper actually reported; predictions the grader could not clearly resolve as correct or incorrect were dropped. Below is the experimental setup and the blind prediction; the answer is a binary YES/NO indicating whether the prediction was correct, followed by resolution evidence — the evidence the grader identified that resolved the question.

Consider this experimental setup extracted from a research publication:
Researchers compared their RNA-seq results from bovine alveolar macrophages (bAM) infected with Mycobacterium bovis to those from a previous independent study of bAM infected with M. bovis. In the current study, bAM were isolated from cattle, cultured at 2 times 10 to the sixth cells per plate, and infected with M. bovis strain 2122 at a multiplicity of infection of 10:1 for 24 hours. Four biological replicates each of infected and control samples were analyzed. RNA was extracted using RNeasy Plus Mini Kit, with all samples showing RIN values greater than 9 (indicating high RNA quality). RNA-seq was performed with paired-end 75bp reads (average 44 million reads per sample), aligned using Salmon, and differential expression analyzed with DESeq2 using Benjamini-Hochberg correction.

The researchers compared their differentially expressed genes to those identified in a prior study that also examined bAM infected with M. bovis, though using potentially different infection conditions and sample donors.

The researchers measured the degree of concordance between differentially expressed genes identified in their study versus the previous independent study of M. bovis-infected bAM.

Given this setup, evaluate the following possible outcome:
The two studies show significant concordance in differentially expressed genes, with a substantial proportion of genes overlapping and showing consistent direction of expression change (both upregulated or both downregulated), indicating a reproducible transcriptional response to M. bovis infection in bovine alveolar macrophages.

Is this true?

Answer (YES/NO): YES